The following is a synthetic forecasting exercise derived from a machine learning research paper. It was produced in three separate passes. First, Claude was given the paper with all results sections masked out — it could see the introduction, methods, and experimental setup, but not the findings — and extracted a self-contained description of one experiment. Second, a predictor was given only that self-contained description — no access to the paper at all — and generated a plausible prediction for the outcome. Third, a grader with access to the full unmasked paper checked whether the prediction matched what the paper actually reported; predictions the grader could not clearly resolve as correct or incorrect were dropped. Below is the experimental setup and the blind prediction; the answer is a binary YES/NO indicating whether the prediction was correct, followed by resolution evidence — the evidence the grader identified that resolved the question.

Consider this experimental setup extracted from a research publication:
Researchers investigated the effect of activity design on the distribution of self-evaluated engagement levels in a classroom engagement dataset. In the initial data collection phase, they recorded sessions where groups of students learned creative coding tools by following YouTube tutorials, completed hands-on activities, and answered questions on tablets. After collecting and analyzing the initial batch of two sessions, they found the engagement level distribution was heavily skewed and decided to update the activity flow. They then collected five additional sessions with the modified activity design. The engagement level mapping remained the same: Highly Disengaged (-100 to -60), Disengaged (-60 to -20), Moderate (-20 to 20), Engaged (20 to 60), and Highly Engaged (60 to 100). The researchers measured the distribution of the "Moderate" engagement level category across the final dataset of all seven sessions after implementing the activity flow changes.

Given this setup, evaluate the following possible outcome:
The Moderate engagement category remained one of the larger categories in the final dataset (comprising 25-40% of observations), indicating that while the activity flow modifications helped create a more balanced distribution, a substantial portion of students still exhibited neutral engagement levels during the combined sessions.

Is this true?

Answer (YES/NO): YES